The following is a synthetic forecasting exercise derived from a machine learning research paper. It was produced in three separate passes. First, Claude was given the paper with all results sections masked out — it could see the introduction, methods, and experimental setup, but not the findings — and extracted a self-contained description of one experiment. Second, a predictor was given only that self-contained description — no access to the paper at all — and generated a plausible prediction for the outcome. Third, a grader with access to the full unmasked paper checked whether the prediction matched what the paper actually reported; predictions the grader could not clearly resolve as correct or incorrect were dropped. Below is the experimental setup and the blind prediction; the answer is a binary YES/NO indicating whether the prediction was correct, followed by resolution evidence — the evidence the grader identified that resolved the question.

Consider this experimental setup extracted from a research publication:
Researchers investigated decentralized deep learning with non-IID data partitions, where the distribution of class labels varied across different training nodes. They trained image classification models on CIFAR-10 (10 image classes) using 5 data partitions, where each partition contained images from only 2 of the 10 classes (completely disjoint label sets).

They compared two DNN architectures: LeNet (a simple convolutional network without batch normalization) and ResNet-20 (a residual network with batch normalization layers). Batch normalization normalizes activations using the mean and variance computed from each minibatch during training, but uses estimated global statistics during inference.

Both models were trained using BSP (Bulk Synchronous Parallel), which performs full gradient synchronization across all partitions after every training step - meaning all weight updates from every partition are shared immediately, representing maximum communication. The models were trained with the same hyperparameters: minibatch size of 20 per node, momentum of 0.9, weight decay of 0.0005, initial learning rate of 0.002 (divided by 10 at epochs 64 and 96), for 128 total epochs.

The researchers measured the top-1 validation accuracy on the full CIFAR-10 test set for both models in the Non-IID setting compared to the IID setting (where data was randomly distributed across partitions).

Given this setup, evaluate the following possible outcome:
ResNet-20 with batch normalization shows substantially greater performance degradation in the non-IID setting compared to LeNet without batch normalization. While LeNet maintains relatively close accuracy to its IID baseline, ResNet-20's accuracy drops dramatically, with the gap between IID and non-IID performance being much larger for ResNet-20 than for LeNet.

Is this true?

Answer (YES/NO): YES